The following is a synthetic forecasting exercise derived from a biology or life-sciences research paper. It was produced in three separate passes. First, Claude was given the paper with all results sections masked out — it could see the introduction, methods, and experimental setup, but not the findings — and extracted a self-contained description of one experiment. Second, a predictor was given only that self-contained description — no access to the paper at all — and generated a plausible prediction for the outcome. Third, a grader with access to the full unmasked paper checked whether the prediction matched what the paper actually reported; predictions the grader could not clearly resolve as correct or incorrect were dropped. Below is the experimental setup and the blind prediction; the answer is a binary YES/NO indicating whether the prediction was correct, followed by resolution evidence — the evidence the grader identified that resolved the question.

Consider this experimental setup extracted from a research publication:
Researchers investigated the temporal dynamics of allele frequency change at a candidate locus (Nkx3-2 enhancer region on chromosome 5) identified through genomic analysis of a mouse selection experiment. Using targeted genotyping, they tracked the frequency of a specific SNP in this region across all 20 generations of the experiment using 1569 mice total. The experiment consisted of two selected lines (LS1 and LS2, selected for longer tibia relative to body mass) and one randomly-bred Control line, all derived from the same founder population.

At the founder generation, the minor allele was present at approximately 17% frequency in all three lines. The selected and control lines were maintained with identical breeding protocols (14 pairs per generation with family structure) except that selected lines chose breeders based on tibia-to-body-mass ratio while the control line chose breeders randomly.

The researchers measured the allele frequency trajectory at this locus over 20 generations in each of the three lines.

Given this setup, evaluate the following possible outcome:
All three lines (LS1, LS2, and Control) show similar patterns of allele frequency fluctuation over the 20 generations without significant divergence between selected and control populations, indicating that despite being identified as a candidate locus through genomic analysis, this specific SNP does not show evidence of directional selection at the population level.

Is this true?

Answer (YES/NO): NO